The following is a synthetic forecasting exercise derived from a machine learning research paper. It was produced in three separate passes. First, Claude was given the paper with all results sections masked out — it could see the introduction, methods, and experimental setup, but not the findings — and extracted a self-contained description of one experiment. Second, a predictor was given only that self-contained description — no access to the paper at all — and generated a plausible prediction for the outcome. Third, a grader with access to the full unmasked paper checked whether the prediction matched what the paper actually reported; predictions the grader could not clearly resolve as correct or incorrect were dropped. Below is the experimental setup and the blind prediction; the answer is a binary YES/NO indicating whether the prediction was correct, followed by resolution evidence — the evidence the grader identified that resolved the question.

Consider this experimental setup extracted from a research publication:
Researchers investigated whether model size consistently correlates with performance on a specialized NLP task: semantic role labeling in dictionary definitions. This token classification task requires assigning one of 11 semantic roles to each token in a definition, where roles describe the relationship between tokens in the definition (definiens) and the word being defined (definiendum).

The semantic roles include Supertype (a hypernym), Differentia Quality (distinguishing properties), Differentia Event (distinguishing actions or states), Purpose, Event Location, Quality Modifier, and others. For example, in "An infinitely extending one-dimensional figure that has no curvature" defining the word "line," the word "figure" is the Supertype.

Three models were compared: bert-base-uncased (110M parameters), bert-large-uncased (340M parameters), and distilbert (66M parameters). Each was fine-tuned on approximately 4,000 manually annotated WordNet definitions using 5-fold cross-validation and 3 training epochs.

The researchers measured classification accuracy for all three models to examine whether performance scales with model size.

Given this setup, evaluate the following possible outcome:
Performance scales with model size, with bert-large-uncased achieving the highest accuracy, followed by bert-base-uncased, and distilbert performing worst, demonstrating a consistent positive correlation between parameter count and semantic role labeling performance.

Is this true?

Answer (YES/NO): NO